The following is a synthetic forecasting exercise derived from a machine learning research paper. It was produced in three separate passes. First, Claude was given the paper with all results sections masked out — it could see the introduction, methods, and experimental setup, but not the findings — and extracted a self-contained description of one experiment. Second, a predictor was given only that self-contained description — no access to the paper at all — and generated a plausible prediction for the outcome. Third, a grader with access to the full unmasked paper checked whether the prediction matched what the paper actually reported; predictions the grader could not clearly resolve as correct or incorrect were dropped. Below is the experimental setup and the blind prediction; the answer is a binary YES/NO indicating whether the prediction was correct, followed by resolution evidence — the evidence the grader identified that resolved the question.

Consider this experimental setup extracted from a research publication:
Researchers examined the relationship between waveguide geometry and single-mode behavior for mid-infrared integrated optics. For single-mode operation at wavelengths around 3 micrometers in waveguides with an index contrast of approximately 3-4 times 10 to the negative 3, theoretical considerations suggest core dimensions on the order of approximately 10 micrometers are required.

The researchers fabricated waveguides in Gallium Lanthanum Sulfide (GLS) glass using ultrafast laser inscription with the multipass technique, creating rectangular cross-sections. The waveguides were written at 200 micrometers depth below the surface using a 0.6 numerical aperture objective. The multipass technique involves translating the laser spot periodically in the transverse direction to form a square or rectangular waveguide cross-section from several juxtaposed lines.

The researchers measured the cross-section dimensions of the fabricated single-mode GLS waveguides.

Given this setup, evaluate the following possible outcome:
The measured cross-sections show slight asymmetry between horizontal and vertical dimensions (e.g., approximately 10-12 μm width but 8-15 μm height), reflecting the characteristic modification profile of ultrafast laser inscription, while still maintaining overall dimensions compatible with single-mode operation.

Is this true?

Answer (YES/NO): NO